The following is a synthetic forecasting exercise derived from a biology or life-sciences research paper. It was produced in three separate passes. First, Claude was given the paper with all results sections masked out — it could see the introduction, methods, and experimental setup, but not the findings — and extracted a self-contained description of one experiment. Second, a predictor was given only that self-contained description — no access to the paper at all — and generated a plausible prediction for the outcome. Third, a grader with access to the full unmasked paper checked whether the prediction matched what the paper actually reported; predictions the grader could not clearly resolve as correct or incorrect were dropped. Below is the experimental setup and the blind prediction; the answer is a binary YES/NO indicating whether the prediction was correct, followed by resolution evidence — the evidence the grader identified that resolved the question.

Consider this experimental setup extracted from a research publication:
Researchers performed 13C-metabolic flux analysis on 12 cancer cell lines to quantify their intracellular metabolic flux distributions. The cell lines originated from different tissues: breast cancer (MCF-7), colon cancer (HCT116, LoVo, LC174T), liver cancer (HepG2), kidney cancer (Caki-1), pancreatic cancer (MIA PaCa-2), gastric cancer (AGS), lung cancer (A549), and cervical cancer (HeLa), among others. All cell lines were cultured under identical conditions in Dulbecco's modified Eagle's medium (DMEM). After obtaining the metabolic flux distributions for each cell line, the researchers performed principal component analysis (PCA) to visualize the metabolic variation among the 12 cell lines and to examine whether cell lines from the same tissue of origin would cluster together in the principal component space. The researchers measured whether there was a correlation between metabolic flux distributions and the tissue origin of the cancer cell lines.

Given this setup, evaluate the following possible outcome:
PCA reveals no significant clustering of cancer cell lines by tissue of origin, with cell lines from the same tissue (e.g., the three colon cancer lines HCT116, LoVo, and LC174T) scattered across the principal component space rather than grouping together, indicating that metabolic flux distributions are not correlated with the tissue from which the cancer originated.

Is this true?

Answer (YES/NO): YES